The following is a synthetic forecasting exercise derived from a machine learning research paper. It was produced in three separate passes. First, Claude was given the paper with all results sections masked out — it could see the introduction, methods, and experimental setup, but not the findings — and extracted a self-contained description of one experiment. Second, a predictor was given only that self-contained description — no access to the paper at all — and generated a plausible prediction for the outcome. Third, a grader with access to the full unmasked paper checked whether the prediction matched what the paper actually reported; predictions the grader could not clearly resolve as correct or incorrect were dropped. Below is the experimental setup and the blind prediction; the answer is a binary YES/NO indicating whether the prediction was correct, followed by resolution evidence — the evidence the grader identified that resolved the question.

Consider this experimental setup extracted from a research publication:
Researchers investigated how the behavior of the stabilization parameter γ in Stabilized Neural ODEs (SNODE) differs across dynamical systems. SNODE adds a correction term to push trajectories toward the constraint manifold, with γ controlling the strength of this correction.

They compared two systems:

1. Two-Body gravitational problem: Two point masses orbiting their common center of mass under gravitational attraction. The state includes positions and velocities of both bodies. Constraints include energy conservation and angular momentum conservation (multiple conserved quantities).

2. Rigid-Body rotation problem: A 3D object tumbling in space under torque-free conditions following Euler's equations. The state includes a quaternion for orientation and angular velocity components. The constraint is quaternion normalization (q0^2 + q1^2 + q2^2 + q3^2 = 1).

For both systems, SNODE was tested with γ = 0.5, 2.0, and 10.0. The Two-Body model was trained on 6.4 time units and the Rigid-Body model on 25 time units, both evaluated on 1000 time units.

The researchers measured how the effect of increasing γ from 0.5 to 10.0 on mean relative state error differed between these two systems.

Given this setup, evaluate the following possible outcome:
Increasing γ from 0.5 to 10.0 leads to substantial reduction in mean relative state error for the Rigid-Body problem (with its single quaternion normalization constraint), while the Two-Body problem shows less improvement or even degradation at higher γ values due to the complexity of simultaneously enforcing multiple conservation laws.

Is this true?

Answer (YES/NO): YES